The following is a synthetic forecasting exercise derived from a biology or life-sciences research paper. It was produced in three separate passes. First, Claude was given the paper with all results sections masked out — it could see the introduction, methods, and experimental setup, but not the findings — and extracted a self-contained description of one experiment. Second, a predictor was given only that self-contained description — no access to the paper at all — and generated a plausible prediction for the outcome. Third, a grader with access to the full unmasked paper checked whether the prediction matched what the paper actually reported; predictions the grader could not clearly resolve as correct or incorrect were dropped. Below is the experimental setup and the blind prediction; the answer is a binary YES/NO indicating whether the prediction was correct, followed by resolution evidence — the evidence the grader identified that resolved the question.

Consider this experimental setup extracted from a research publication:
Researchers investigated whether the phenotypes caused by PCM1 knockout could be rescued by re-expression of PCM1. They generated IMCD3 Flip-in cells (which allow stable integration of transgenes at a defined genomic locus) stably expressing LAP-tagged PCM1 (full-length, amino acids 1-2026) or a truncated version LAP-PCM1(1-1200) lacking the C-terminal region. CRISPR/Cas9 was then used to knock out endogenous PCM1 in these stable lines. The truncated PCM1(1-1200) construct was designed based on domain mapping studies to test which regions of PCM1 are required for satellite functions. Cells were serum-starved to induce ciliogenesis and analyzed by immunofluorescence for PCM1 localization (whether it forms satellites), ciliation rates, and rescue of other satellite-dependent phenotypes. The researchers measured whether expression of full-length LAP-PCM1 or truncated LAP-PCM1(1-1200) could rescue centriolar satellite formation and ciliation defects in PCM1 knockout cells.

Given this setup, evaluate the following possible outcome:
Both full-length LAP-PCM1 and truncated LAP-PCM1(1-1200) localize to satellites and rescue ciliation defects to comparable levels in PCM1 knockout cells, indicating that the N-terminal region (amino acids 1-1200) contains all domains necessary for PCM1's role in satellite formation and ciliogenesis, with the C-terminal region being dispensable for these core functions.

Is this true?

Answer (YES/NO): NO